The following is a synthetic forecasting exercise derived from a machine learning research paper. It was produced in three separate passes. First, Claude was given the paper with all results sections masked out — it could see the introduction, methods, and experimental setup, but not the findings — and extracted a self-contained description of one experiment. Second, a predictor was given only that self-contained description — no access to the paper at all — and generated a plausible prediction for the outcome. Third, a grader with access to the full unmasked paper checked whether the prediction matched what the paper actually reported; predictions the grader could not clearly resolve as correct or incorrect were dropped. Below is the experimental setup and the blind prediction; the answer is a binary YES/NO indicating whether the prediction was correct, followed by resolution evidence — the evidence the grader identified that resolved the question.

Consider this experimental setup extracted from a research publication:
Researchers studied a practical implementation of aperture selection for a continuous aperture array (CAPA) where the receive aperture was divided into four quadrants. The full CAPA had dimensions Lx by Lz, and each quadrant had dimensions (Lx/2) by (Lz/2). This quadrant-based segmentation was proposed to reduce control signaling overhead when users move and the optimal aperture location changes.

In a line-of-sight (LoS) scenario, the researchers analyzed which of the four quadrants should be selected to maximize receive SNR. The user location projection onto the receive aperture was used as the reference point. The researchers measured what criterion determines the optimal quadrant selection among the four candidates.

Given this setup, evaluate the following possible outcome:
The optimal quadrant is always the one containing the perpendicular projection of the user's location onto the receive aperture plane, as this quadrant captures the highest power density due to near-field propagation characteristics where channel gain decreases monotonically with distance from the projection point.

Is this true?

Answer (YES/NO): YES